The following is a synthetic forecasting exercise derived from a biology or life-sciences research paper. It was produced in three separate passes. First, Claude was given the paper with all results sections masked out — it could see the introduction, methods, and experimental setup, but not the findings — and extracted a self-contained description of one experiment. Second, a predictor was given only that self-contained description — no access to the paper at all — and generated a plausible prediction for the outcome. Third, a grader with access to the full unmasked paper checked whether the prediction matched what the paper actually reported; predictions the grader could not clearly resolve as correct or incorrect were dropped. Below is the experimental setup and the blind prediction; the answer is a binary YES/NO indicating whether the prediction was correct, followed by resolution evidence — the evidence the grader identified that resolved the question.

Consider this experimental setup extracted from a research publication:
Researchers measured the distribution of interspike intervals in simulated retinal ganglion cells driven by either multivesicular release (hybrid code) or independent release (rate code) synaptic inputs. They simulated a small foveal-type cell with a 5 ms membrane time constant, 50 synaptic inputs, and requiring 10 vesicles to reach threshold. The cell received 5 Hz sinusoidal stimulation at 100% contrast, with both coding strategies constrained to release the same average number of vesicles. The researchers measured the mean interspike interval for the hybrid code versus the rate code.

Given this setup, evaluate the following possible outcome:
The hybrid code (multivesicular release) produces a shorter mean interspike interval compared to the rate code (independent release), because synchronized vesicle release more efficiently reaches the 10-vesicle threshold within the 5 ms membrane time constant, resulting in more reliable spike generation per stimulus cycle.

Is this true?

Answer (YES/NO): YES